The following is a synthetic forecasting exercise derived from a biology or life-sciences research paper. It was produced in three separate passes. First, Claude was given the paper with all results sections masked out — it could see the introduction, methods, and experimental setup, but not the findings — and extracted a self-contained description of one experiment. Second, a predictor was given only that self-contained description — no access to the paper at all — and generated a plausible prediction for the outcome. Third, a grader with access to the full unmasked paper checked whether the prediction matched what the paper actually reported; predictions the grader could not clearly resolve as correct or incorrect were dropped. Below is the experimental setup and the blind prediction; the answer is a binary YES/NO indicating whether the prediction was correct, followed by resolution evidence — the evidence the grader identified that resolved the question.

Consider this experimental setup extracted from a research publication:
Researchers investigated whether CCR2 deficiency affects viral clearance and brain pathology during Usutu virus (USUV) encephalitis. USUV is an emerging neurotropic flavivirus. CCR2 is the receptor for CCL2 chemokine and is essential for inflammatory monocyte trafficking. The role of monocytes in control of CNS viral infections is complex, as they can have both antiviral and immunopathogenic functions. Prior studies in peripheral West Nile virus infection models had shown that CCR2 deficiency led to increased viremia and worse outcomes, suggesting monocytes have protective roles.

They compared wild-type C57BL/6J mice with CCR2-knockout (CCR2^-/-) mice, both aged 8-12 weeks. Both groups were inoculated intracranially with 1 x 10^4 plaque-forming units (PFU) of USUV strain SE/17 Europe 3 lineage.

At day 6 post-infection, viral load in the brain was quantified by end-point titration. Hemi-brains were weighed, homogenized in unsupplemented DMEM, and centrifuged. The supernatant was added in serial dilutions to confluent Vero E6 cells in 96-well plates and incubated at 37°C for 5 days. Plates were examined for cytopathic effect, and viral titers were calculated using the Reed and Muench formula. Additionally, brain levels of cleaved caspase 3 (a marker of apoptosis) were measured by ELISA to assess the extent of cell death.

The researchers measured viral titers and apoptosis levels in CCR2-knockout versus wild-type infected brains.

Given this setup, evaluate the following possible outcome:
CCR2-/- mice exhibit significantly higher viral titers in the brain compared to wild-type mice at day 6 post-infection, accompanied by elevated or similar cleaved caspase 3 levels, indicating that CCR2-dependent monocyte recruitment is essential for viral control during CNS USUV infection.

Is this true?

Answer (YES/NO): NO